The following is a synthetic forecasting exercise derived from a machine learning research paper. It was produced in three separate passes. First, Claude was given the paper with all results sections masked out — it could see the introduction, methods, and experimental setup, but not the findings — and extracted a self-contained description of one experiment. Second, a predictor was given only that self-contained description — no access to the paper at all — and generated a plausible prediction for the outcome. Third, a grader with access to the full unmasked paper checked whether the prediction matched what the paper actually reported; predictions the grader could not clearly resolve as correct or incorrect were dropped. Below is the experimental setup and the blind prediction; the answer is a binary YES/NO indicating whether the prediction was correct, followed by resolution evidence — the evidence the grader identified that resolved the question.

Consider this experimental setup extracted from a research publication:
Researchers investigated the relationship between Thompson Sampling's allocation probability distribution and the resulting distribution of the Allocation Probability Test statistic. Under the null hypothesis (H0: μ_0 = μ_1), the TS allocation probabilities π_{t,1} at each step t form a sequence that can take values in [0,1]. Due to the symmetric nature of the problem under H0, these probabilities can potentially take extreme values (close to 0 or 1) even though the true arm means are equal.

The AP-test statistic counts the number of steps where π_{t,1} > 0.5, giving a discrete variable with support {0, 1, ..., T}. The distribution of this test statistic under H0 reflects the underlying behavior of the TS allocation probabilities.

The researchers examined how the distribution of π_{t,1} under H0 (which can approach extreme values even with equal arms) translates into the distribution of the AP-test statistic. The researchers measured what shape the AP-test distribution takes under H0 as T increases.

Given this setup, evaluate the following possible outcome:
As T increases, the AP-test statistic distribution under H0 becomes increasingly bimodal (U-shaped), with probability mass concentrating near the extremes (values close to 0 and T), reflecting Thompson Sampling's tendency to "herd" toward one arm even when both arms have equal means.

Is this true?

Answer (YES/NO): YES